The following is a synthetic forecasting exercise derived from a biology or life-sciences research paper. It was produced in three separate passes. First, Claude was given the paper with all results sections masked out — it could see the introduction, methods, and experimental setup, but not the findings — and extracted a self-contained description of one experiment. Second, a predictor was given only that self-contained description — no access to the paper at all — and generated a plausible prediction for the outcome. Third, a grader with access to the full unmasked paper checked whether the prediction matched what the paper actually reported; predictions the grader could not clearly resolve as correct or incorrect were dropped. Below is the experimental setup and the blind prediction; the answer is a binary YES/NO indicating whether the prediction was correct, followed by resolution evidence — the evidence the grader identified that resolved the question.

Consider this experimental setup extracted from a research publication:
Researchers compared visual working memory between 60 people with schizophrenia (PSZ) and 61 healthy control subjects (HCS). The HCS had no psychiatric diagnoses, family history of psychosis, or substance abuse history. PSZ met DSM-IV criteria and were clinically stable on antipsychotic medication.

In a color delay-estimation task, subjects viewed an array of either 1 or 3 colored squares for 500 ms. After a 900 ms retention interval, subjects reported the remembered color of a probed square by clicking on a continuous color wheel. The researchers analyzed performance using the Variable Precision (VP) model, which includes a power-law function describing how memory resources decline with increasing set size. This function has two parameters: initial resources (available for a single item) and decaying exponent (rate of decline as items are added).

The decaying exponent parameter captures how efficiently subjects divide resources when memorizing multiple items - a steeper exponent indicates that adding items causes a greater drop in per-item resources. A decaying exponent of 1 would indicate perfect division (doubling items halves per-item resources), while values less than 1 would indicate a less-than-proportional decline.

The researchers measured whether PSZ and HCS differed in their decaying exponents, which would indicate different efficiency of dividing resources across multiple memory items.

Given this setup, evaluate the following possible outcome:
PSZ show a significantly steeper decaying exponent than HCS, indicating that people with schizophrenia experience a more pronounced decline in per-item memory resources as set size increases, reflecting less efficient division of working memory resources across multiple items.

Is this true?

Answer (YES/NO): NO